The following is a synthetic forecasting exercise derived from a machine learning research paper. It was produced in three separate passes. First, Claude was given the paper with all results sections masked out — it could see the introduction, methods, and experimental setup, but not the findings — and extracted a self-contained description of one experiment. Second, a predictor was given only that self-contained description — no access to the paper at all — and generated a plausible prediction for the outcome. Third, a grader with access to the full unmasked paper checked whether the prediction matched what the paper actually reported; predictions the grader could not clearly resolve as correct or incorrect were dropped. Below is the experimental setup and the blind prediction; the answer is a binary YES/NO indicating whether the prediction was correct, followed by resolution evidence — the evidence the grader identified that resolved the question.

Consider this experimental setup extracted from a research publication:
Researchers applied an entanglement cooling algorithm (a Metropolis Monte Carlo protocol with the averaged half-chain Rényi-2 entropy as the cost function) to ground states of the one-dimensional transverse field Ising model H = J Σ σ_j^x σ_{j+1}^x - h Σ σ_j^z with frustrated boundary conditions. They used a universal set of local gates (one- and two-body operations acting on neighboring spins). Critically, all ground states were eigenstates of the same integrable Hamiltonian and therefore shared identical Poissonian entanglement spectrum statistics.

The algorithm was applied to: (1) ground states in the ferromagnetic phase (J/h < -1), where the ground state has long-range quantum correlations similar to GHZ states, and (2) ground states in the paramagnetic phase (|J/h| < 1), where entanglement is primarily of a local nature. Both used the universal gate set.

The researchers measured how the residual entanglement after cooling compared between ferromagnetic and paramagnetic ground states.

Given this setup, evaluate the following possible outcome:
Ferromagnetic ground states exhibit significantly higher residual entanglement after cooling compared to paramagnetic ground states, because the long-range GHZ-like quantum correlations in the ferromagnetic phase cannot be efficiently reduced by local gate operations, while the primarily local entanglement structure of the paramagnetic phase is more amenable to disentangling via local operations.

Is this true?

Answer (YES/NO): YES